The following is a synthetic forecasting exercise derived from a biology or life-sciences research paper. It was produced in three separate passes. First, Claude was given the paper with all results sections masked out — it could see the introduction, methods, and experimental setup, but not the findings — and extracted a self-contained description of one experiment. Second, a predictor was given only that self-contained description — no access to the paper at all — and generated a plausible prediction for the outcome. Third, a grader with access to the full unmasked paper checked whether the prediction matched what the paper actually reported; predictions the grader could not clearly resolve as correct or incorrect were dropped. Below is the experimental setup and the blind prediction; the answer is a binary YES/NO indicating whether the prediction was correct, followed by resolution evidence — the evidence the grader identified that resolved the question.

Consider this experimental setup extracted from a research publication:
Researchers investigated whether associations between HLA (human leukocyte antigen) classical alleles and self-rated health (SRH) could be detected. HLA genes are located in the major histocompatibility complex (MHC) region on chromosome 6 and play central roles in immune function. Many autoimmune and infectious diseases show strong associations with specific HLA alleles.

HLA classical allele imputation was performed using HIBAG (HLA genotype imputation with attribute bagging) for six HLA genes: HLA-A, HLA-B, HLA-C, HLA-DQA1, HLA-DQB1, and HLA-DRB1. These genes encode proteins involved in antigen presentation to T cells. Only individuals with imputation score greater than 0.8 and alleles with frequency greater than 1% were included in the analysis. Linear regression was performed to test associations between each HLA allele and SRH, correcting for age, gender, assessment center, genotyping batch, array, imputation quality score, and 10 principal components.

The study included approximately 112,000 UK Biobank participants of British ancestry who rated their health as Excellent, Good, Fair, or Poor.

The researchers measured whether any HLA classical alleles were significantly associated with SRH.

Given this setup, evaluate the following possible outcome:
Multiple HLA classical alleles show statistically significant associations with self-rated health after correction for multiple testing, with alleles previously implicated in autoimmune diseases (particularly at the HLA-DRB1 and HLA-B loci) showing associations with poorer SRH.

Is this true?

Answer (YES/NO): NO